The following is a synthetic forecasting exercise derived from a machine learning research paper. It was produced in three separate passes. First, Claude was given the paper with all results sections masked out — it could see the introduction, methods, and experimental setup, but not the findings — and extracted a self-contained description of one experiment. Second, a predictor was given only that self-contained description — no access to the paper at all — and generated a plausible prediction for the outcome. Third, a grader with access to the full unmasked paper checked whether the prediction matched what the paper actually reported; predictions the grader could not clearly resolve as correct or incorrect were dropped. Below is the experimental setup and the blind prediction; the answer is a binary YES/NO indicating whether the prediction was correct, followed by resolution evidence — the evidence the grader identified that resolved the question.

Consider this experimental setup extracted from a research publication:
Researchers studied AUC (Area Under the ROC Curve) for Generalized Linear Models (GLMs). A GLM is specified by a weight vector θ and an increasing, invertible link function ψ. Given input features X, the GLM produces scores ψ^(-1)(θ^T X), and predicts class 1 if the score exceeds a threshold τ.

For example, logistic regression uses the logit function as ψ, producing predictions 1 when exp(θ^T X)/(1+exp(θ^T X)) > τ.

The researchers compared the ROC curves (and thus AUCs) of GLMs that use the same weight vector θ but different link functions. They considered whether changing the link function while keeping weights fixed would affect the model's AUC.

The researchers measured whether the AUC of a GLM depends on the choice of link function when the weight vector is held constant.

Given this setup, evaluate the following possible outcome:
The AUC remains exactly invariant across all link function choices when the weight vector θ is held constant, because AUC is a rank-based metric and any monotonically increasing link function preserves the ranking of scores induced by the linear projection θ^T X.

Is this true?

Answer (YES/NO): YES